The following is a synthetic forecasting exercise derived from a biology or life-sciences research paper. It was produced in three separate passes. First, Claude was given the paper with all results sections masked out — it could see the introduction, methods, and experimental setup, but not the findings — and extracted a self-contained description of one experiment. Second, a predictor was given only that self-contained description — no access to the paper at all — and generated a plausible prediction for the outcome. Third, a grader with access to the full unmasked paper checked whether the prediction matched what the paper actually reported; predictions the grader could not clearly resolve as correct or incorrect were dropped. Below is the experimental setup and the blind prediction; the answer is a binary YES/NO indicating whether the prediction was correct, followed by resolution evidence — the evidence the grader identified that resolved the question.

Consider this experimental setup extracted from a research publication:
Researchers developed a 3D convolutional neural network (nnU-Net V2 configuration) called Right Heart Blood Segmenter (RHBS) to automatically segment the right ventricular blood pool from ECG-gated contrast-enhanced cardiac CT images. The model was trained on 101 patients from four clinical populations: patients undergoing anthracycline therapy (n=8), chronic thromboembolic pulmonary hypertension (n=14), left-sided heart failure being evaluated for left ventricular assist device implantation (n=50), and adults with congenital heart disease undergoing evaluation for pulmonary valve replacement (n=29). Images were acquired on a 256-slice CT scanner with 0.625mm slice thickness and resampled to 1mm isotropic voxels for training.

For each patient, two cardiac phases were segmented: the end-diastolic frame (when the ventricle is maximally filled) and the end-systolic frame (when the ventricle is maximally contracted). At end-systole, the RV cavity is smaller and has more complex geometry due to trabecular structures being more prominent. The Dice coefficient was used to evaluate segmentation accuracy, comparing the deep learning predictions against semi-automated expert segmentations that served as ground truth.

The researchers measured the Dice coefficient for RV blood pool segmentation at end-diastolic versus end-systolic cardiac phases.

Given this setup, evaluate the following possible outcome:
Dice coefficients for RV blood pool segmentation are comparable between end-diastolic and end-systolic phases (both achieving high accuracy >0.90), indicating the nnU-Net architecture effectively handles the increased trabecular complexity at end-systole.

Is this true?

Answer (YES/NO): NO